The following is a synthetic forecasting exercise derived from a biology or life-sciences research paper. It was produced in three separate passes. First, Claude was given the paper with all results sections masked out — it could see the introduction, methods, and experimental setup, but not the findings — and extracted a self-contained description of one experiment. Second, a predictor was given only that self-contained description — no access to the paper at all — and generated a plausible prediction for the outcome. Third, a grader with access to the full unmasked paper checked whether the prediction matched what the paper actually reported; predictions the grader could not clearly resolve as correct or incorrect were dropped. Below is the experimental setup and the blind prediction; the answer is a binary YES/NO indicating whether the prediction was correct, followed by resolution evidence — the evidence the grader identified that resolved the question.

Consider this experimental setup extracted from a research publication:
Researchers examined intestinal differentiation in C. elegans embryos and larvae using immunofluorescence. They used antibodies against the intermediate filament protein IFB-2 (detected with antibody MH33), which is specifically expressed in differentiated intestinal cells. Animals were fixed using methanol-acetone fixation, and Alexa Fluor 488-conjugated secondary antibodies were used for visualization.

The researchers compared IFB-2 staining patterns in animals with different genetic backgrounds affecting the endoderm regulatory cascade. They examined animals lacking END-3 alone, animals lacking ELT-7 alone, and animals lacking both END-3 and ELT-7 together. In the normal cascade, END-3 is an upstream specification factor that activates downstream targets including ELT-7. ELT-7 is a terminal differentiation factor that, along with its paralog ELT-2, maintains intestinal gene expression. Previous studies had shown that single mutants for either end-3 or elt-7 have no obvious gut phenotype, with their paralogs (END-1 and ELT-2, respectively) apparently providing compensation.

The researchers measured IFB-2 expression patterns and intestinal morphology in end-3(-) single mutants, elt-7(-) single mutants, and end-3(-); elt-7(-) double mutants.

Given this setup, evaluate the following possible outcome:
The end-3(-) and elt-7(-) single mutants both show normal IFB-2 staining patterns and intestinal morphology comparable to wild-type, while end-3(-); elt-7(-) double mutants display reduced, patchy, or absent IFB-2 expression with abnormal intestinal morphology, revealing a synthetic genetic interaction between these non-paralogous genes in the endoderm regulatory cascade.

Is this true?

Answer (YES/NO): NO